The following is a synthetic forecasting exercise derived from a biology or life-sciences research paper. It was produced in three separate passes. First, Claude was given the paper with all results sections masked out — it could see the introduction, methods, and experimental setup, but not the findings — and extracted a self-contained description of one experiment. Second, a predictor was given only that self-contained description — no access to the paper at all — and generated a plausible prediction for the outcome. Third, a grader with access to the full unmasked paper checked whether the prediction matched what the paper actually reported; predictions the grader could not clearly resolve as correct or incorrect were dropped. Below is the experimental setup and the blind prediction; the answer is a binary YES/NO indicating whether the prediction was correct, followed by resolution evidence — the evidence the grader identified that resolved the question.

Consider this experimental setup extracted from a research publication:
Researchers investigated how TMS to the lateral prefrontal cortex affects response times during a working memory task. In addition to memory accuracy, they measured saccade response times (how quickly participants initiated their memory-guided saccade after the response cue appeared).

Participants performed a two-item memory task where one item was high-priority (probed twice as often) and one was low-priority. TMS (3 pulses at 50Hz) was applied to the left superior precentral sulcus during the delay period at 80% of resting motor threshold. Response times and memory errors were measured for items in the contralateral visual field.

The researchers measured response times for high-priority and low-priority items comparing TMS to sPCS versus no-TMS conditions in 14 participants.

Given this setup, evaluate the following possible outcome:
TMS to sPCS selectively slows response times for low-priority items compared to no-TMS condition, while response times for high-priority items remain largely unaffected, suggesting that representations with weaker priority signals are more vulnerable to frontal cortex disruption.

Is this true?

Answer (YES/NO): NO